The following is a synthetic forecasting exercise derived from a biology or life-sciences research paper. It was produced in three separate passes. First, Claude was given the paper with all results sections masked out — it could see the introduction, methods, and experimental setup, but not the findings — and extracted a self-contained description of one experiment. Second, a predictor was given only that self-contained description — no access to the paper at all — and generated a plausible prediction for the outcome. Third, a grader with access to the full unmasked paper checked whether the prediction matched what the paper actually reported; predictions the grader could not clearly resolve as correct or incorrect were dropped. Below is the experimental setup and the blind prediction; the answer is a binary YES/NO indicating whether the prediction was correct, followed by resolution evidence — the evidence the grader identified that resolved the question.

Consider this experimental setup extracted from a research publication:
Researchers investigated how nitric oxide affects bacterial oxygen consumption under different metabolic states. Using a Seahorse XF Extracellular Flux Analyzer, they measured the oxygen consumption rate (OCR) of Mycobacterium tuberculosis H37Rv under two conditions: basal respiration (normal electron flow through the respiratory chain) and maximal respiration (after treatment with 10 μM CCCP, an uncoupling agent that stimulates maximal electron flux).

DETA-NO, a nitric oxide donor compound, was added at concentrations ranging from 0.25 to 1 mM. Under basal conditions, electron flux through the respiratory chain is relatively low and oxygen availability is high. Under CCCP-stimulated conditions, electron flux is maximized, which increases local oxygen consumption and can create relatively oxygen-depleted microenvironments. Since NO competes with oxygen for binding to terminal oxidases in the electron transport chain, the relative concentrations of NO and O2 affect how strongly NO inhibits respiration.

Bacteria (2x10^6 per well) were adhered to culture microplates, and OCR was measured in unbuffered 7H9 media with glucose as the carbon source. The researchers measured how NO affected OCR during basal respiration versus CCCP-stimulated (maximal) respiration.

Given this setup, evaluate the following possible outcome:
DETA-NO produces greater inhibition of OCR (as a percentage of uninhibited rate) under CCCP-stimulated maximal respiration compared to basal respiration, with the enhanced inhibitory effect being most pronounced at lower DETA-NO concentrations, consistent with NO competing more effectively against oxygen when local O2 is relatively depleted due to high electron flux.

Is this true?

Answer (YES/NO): NO